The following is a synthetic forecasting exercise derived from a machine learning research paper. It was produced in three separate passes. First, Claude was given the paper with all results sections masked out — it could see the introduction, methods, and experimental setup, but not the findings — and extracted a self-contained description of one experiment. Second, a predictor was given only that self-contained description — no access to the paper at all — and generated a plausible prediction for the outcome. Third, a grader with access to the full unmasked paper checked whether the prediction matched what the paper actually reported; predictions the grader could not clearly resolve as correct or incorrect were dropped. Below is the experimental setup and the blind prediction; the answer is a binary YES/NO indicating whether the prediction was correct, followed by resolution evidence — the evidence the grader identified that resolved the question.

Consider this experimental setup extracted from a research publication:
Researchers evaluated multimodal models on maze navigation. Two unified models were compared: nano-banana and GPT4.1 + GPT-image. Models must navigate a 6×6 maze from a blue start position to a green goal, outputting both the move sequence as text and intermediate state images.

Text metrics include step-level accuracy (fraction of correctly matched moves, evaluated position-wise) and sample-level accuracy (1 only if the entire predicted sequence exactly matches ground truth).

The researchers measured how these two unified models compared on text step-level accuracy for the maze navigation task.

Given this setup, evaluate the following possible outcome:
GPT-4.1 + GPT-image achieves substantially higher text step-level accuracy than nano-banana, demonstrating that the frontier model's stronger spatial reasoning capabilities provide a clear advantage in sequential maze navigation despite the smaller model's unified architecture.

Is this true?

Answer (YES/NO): YES